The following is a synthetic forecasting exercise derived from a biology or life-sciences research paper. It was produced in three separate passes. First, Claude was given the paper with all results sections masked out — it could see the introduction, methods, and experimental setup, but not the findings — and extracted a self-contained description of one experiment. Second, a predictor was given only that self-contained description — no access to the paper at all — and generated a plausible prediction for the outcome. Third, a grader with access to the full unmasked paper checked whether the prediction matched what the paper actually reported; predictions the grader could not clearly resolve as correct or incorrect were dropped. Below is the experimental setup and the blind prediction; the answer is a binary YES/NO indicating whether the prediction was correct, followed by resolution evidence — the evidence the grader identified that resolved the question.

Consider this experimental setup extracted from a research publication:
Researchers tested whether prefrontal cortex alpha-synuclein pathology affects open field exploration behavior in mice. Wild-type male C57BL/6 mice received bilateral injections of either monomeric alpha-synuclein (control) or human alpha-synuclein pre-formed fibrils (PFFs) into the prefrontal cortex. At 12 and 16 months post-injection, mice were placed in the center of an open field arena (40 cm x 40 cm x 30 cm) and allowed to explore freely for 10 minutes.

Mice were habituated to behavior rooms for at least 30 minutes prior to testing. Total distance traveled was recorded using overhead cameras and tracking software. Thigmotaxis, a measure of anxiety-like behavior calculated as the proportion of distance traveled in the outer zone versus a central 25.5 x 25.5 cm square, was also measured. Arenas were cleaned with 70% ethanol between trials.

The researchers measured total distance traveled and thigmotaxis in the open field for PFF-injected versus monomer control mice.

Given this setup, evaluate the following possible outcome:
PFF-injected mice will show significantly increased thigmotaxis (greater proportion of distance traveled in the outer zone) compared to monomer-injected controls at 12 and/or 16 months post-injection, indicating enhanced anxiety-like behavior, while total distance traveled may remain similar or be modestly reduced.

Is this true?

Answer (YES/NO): NO